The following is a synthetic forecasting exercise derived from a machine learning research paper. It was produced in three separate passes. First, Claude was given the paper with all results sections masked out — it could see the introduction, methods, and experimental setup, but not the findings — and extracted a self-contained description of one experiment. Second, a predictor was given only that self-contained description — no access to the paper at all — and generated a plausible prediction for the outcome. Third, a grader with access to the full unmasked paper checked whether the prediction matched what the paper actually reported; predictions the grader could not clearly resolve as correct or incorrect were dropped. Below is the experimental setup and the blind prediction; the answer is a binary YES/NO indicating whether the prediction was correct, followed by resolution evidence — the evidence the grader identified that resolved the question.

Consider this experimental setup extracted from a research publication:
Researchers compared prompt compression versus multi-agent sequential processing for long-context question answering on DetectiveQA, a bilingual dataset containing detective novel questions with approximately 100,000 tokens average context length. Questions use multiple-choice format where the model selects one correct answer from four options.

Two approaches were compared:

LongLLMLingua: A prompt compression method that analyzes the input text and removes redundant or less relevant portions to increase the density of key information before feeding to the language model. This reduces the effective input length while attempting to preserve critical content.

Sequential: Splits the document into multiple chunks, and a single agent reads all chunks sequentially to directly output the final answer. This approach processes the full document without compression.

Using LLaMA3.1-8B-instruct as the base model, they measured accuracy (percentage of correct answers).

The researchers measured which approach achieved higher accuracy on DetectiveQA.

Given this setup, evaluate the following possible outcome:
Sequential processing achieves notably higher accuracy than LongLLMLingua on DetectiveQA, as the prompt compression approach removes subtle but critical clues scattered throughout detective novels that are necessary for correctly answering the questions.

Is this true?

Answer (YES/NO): YES